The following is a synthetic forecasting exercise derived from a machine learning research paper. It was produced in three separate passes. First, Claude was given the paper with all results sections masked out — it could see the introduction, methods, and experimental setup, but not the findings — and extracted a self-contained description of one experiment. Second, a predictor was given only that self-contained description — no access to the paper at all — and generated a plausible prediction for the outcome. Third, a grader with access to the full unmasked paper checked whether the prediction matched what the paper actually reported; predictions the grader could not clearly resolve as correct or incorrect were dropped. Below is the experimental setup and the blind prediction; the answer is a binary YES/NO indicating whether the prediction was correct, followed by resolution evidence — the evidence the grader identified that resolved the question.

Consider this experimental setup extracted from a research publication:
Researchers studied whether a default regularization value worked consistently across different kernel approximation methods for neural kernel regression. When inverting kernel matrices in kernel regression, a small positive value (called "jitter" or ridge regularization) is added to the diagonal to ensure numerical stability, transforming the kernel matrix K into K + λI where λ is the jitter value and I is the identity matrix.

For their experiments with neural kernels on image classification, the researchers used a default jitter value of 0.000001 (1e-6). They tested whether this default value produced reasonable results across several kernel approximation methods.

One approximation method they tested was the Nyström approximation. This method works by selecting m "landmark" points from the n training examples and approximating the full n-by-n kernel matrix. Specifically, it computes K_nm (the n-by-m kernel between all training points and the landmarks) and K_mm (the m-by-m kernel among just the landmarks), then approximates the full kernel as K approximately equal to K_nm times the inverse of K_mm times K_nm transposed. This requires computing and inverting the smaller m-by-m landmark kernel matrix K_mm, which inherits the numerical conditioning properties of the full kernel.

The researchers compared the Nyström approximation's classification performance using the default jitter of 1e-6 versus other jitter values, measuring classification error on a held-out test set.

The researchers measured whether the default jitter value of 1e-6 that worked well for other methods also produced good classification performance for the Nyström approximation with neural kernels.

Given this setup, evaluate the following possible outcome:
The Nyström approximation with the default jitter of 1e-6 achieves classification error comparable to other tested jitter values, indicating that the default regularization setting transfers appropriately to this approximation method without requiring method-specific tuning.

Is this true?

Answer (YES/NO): NO